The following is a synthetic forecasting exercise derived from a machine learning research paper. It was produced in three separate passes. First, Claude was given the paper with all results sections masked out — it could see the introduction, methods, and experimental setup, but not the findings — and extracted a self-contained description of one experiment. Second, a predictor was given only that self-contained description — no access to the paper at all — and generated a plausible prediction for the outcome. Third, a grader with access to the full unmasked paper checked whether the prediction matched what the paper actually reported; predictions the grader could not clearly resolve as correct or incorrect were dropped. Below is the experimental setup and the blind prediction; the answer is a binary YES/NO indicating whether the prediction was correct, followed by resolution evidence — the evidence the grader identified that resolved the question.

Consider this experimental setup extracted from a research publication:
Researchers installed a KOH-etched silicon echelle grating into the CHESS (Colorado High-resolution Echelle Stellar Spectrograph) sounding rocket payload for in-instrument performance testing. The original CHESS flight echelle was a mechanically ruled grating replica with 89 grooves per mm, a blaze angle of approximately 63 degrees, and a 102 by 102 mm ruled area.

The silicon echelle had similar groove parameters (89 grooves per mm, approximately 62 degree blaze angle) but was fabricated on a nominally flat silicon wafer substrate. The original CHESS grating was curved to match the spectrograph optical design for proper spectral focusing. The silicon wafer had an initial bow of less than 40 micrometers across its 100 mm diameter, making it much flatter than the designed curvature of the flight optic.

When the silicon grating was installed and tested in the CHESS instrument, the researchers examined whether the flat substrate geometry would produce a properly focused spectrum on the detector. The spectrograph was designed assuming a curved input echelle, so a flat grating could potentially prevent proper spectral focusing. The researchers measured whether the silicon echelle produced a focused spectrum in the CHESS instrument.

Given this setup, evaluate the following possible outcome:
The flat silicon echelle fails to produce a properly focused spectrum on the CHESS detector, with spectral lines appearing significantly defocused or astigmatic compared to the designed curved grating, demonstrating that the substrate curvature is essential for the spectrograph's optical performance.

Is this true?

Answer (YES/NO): NO